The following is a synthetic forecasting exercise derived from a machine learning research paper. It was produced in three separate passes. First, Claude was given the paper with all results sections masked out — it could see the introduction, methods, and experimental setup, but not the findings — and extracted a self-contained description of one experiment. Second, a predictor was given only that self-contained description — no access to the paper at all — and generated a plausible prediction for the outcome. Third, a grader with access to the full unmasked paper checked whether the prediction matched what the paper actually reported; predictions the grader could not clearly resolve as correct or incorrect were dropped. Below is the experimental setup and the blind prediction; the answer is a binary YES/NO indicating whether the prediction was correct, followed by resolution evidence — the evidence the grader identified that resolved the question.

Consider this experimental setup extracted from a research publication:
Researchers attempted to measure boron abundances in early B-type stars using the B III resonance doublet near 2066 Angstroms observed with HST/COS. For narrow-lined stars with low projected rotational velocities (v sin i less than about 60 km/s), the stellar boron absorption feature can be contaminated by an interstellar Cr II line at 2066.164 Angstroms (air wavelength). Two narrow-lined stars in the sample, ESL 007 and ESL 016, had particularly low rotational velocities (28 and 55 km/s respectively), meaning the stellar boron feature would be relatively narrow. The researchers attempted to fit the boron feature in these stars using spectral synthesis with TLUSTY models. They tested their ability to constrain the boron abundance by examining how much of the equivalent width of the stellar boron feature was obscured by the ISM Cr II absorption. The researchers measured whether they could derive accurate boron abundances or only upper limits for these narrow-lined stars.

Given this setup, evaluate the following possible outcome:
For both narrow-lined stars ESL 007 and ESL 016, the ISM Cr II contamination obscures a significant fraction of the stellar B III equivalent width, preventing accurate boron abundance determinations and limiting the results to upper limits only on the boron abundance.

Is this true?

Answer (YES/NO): YES